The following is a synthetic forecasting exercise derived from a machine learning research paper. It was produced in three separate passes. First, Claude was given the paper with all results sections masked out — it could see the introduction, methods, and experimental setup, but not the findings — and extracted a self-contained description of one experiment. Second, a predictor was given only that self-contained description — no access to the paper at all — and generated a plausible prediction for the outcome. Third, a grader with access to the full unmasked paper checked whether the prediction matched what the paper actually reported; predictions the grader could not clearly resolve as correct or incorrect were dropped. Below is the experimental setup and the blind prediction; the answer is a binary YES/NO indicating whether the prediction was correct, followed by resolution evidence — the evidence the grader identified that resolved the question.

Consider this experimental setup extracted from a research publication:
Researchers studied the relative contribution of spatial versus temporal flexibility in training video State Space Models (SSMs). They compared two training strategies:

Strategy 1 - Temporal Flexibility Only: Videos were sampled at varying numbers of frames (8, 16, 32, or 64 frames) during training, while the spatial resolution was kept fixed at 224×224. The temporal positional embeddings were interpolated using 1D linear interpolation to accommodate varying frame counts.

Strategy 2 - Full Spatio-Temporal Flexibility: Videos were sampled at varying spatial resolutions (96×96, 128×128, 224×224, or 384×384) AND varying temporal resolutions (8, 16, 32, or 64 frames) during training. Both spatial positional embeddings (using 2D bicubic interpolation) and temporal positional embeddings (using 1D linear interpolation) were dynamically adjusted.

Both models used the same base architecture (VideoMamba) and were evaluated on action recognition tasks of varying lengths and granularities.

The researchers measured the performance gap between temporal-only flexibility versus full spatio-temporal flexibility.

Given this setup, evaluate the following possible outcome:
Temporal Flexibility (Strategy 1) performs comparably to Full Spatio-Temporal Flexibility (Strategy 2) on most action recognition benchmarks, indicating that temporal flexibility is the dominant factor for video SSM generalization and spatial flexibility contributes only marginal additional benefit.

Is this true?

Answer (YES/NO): NO